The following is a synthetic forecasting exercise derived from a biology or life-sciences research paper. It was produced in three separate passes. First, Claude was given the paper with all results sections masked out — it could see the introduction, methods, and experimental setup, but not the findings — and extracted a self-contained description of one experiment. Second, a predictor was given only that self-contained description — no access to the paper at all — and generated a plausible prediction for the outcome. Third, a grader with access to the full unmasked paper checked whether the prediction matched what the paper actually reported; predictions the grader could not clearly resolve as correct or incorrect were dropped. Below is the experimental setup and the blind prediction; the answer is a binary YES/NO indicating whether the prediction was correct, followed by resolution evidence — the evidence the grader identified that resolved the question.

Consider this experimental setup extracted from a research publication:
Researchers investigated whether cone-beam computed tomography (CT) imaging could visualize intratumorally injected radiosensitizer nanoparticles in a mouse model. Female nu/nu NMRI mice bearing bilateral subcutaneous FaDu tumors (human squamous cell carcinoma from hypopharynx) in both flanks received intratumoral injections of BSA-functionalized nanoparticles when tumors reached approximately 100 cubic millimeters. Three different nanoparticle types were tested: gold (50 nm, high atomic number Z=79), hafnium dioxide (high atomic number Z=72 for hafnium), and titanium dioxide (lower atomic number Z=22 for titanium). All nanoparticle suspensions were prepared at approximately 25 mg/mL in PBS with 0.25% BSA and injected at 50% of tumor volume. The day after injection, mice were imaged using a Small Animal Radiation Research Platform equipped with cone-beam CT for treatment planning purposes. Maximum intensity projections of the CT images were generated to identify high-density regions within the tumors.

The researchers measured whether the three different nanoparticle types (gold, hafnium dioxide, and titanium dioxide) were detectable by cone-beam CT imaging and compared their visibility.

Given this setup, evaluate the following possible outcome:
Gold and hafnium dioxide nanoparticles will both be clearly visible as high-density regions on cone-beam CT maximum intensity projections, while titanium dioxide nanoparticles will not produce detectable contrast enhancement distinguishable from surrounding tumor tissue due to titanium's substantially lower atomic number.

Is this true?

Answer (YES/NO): NO